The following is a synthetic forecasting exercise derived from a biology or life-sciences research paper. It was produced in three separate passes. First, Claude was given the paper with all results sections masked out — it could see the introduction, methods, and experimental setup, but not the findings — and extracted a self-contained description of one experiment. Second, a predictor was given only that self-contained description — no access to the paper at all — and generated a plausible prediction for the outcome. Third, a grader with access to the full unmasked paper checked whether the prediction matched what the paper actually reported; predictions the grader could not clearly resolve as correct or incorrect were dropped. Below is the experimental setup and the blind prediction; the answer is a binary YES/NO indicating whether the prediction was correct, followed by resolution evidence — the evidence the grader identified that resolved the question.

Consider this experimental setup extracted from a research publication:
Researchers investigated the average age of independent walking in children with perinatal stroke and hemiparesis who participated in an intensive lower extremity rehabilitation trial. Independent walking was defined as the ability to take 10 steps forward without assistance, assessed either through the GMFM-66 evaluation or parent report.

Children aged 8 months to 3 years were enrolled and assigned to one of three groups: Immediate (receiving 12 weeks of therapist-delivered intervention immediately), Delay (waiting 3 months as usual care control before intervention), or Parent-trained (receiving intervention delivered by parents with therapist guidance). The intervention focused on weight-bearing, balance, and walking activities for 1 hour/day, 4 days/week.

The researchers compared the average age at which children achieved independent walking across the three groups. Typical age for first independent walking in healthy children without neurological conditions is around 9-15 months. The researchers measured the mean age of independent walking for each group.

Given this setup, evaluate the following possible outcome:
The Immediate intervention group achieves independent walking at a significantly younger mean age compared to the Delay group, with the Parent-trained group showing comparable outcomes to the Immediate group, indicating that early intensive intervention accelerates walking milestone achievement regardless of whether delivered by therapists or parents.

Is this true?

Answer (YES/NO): NO